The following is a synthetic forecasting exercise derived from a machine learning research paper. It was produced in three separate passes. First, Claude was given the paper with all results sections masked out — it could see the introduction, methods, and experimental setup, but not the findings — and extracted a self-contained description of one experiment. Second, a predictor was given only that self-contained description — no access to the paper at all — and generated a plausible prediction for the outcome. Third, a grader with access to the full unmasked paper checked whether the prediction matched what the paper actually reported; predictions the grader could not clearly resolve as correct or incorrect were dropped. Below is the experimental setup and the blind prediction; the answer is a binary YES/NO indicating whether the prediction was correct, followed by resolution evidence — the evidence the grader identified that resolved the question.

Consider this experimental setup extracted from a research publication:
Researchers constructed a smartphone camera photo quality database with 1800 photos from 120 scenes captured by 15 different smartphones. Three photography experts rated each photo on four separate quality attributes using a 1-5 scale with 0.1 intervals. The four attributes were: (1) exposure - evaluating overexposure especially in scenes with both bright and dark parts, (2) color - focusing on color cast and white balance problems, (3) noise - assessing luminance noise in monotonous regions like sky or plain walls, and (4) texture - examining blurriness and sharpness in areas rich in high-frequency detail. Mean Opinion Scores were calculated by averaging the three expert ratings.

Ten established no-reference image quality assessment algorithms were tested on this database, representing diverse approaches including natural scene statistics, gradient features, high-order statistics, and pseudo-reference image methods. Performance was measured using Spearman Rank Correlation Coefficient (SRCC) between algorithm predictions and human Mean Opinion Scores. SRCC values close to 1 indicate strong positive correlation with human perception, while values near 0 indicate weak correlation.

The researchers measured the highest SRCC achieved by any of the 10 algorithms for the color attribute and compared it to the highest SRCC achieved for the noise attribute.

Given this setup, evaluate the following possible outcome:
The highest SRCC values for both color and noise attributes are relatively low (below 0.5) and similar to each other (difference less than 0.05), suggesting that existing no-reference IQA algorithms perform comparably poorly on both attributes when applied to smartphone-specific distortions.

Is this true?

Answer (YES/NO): NO